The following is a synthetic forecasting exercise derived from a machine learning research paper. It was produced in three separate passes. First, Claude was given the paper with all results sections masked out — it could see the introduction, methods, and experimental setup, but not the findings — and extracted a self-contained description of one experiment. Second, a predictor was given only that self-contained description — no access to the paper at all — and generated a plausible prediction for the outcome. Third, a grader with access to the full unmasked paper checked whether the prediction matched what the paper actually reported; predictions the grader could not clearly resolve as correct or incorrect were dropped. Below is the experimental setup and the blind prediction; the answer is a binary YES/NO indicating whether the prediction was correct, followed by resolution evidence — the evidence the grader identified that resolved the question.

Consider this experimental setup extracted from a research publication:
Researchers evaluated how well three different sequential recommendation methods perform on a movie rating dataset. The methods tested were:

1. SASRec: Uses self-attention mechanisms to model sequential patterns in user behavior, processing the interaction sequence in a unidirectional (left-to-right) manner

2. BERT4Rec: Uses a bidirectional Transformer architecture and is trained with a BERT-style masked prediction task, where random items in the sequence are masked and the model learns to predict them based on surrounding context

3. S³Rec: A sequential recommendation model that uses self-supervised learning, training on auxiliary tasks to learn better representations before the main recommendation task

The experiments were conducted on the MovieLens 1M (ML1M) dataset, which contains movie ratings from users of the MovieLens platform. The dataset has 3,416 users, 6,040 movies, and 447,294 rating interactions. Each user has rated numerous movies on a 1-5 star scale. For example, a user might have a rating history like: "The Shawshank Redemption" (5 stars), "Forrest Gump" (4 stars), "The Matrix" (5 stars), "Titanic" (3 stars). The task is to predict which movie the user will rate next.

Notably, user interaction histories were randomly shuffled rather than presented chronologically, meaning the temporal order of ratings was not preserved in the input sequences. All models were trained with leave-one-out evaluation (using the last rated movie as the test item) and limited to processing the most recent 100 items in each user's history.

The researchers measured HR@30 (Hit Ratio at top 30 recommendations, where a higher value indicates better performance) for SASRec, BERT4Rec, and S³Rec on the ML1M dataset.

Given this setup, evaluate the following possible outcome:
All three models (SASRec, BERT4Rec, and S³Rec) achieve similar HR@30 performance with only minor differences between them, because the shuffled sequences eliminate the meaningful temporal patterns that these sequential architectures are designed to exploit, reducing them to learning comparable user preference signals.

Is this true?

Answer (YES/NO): YES